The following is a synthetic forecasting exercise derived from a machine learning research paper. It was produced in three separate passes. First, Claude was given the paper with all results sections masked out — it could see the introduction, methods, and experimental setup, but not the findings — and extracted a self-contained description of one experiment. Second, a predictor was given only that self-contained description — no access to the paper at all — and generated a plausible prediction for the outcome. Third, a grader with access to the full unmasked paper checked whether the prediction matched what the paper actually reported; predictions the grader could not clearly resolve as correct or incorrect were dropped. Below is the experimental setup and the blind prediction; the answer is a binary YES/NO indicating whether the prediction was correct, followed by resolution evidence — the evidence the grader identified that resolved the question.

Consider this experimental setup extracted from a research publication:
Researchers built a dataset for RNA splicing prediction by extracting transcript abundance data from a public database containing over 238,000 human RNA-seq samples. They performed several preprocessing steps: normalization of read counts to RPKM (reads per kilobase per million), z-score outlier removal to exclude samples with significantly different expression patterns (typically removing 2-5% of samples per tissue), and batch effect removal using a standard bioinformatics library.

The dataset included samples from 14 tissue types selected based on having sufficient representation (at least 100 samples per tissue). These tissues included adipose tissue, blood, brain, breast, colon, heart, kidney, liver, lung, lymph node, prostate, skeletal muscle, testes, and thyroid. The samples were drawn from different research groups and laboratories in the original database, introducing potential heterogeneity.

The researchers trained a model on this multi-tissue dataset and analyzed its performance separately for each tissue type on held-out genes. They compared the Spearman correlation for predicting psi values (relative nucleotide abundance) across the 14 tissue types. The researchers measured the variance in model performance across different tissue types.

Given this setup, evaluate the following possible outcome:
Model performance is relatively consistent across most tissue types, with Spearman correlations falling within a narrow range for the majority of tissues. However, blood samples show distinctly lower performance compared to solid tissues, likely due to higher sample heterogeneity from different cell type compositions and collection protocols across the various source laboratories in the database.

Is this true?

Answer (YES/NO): NO